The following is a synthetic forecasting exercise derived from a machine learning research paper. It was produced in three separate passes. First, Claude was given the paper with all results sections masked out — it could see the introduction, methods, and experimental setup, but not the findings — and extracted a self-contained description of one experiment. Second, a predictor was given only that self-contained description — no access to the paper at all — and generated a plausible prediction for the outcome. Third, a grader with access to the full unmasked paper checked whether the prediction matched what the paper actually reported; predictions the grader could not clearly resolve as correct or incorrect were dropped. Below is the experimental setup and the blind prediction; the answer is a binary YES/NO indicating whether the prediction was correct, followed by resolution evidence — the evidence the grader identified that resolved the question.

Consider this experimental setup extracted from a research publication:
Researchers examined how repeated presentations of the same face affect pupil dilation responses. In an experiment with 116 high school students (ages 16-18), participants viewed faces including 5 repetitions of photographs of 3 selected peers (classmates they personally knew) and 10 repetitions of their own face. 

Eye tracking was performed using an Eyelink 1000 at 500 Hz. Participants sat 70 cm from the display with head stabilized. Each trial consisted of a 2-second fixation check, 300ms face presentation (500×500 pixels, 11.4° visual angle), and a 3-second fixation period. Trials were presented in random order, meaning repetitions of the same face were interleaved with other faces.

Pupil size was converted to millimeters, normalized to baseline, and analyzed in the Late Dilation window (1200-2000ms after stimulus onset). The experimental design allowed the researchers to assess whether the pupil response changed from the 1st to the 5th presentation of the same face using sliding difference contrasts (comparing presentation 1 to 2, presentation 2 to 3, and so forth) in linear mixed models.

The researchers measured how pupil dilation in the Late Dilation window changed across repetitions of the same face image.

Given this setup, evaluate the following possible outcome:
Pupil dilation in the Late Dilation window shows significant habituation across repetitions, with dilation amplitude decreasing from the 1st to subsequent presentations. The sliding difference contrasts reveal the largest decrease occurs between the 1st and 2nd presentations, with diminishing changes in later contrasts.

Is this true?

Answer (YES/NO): NO